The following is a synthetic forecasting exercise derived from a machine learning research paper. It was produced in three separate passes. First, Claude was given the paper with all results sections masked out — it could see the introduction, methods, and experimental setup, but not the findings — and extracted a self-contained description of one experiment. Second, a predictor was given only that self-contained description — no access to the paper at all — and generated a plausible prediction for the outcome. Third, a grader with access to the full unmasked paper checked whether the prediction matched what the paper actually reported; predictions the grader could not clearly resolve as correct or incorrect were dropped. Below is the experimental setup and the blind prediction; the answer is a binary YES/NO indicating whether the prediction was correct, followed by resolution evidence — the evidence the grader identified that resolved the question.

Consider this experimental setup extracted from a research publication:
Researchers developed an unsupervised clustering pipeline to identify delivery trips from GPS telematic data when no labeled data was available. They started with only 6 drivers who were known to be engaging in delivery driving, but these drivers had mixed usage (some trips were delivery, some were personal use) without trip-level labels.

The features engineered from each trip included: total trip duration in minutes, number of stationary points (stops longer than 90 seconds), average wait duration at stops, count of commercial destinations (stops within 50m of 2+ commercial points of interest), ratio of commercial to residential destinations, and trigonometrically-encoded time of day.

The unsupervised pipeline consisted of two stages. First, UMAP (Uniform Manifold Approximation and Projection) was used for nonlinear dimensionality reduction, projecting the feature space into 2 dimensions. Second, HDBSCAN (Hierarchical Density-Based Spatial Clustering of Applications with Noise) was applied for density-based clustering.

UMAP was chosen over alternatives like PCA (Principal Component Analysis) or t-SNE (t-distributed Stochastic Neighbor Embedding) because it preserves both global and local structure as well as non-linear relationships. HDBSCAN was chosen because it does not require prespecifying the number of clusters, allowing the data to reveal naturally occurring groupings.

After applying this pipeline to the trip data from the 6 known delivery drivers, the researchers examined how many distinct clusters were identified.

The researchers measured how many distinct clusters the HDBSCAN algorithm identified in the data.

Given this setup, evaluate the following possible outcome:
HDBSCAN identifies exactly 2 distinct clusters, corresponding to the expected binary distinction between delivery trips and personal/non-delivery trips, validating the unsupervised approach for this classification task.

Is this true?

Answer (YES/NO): NO